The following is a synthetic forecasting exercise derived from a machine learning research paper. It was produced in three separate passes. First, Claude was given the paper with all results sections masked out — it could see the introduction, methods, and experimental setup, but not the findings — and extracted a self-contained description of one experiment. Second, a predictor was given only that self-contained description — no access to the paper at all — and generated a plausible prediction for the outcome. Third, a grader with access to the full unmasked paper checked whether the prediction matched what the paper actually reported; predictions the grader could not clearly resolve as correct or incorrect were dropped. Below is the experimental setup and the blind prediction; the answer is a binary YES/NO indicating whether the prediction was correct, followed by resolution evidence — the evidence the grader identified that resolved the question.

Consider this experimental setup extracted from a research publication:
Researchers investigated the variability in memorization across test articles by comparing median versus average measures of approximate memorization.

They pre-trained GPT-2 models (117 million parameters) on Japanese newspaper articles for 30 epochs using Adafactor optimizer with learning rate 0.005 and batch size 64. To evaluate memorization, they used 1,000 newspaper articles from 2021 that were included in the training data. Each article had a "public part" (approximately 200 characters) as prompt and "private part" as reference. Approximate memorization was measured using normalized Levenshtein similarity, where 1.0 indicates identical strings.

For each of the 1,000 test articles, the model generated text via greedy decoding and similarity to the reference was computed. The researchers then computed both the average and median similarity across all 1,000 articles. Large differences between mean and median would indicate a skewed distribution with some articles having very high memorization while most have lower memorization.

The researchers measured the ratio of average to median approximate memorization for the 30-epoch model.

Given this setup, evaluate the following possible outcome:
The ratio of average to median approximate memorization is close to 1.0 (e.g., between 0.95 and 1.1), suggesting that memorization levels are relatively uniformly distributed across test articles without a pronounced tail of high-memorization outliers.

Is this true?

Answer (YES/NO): NO